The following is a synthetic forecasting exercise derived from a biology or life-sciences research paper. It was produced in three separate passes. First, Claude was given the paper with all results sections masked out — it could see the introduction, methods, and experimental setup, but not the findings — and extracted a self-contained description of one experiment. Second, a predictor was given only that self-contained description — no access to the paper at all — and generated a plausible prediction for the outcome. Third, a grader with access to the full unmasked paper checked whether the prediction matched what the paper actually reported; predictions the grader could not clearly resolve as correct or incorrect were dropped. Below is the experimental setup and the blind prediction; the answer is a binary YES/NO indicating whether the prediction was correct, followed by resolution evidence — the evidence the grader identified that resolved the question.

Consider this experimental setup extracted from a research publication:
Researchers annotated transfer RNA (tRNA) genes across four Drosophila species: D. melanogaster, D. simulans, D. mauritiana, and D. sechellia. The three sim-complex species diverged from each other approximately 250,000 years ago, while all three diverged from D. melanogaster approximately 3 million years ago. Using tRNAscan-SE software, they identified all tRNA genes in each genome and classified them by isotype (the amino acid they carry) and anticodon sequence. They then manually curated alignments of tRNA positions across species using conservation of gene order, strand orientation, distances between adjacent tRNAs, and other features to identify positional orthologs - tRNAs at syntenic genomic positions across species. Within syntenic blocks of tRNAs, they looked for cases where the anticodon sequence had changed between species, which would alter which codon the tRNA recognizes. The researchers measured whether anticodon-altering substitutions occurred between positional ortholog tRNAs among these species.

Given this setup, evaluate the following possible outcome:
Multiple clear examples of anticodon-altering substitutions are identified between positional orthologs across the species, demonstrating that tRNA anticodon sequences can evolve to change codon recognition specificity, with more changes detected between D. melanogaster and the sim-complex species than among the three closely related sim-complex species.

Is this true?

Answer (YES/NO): NO